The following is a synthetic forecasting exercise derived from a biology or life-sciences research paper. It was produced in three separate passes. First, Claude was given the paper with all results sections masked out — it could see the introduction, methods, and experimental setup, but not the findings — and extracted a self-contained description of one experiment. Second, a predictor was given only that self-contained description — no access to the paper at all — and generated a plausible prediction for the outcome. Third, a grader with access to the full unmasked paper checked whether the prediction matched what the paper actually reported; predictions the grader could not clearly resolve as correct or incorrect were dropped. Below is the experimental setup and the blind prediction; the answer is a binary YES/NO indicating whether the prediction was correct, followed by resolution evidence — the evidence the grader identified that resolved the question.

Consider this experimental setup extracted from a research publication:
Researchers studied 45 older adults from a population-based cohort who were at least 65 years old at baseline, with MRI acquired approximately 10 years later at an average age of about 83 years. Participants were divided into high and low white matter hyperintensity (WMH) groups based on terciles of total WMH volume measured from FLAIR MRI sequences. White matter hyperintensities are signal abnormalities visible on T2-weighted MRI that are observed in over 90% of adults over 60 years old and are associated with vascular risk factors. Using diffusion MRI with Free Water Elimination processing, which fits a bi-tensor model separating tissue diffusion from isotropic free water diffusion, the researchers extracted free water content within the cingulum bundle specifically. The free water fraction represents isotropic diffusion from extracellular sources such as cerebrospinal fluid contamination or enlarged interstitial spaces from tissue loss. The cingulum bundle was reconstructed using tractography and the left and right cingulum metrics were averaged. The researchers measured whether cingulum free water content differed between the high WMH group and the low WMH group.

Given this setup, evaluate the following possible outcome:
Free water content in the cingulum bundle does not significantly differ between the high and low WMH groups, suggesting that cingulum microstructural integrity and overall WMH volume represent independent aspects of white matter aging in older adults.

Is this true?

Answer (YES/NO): YES